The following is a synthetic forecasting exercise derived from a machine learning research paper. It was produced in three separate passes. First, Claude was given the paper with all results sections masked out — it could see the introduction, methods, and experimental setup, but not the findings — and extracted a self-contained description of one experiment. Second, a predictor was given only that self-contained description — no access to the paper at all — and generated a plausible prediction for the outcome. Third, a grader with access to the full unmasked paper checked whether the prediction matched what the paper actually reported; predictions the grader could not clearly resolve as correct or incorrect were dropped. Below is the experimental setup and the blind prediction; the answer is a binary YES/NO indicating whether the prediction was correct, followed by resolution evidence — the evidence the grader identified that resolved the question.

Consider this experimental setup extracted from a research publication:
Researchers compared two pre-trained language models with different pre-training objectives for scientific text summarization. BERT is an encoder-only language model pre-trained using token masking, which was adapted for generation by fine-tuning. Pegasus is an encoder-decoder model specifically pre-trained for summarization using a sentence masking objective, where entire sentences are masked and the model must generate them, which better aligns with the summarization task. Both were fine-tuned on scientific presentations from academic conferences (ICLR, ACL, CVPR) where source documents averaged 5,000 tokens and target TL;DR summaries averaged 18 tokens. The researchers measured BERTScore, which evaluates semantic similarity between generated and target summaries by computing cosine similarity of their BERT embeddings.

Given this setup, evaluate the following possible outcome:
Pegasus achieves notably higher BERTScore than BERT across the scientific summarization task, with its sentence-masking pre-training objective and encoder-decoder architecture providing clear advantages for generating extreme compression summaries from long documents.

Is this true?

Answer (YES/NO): NO